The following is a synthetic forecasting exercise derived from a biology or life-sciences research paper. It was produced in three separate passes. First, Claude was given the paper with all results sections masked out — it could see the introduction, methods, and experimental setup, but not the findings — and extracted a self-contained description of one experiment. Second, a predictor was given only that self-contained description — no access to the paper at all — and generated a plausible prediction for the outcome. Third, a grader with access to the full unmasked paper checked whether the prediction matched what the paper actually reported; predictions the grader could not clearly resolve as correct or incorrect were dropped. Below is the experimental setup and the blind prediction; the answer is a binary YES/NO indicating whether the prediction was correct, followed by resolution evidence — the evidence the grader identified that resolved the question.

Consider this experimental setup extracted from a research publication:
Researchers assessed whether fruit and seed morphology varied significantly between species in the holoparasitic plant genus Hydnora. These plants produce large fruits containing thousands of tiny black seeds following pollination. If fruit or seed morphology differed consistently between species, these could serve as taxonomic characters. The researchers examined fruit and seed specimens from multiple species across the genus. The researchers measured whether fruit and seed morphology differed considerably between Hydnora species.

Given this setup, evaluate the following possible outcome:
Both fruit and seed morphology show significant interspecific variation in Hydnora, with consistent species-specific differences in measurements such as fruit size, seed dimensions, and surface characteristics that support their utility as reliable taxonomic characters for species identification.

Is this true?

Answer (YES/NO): NO